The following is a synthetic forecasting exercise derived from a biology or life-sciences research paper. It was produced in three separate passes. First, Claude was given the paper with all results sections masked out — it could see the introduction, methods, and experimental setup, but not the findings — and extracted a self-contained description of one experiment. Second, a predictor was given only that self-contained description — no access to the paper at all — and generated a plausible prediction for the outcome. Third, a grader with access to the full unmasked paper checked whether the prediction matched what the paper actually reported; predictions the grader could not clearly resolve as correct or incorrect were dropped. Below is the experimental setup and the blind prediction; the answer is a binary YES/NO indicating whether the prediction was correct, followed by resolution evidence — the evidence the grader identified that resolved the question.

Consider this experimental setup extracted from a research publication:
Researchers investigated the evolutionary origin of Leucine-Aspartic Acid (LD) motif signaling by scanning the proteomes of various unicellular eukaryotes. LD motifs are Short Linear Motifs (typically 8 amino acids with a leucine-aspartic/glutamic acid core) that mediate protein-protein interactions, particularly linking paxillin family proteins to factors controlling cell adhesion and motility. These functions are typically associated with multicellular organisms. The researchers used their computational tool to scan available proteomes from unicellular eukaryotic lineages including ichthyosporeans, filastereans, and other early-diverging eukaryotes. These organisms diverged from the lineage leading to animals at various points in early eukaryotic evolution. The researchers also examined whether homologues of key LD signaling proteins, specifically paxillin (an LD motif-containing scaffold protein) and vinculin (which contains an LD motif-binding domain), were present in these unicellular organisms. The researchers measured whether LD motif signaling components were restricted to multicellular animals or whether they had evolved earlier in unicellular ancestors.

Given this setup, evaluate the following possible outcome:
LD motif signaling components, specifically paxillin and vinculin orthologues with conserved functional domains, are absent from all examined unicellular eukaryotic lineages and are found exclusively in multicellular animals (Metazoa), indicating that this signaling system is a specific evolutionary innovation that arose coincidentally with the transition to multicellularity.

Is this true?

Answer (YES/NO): NO